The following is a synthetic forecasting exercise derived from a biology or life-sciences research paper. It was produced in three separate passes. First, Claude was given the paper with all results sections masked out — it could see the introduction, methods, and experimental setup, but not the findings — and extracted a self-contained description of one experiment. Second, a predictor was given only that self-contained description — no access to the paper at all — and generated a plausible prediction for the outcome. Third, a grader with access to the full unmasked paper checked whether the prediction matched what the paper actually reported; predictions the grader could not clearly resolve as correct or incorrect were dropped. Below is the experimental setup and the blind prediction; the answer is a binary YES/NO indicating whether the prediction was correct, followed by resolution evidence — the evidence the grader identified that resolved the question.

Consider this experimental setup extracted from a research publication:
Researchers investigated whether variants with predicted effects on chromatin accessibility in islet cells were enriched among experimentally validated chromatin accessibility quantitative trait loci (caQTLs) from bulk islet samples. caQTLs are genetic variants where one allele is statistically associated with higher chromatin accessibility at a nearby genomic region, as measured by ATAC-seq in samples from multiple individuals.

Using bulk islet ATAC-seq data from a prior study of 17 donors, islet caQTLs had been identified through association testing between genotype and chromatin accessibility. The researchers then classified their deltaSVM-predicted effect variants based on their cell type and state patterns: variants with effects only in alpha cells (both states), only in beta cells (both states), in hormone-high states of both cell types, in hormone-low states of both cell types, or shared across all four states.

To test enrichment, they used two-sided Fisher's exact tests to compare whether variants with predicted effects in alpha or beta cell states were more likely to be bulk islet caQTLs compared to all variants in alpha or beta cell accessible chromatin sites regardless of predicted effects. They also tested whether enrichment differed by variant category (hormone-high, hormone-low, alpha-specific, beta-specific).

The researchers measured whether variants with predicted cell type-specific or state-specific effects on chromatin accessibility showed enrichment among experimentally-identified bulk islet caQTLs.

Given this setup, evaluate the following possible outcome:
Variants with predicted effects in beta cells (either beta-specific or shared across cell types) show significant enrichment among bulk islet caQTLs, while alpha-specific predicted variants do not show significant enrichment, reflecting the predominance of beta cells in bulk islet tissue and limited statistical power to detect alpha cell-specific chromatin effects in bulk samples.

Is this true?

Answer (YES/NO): NO